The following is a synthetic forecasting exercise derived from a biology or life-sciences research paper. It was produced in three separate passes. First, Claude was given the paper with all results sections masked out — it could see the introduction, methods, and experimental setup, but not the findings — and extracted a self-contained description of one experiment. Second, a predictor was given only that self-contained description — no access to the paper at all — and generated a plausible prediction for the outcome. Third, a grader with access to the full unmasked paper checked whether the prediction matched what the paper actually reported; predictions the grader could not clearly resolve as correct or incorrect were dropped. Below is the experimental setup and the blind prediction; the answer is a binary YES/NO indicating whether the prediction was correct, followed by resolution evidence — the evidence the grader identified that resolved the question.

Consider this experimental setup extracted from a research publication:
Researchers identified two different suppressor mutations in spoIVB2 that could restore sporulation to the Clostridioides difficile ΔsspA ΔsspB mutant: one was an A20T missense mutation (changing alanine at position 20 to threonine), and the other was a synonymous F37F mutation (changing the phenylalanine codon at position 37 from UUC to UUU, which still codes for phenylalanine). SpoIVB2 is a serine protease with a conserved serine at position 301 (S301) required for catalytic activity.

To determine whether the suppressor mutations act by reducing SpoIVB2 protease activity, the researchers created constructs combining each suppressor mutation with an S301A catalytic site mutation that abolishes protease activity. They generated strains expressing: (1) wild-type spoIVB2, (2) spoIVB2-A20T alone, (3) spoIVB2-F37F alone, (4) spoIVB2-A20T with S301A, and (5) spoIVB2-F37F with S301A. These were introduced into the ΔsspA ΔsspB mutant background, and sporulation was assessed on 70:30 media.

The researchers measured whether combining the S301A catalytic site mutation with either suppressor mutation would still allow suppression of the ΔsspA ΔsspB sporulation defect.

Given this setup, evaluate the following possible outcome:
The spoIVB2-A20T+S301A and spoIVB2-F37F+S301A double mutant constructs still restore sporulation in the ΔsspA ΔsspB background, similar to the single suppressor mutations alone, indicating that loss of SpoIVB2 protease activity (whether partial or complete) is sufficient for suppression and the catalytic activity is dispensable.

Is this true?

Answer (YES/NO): NO